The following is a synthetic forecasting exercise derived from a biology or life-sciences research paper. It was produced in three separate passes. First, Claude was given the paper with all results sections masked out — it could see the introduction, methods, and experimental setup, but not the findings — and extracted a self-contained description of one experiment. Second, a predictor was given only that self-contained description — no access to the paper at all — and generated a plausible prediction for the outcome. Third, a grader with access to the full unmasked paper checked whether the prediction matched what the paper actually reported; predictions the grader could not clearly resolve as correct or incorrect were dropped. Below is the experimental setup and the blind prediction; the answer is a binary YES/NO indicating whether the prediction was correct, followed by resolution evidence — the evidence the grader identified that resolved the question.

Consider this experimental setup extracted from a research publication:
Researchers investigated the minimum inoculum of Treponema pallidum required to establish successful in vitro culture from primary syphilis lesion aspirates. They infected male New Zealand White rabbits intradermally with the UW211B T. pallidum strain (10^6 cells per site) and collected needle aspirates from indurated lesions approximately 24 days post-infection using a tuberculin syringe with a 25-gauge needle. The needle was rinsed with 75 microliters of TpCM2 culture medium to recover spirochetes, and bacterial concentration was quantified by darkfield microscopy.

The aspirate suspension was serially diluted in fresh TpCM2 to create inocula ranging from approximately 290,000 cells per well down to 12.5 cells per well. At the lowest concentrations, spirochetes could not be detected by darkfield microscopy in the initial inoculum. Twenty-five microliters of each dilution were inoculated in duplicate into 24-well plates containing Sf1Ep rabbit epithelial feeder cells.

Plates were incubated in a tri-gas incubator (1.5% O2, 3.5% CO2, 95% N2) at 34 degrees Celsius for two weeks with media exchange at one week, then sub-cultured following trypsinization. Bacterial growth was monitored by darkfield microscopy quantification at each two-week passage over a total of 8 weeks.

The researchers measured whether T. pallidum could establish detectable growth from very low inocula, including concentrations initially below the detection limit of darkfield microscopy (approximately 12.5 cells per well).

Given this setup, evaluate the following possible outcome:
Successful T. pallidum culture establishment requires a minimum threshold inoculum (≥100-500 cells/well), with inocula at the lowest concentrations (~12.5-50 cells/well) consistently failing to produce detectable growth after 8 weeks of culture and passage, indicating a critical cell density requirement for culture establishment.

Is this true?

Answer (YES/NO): NO